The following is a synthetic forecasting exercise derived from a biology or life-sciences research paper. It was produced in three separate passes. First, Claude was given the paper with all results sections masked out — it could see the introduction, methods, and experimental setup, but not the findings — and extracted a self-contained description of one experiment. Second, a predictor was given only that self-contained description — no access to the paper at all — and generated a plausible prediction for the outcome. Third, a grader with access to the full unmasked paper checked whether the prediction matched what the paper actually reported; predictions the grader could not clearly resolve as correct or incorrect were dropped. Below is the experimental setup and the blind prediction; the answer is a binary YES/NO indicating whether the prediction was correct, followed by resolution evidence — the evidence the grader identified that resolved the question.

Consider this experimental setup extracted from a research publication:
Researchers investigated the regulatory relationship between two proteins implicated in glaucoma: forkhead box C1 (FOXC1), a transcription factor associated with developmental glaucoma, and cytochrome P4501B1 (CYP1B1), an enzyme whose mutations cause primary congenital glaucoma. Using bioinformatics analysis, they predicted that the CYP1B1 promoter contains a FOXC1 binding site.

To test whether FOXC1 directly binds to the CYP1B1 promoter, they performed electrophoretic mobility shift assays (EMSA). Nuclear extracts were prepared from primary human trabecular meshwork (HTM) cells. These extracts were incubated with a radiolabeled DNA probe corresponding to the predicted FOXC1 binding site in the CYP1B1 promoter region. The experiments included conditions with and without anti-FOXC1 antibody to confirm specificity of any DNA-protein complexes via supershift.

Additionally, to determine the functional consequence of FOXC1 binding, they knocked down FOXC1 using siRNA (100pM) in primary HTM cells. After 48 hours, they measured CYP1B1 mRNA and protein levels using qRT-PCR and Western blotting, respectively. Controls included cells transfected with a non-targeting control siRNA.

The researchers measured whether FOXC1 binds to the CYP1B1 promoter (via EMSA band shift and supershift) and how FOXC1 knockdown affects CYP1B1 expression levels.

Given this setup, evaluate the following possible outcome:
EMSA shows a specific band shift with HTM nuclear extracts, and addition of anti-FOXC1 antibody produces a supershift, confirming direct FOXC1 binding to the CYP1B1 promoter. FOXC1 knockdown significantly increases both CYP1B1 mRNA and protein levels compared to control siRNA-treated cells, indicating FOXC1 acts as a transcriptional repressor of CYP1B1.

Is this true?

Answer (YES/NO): YES